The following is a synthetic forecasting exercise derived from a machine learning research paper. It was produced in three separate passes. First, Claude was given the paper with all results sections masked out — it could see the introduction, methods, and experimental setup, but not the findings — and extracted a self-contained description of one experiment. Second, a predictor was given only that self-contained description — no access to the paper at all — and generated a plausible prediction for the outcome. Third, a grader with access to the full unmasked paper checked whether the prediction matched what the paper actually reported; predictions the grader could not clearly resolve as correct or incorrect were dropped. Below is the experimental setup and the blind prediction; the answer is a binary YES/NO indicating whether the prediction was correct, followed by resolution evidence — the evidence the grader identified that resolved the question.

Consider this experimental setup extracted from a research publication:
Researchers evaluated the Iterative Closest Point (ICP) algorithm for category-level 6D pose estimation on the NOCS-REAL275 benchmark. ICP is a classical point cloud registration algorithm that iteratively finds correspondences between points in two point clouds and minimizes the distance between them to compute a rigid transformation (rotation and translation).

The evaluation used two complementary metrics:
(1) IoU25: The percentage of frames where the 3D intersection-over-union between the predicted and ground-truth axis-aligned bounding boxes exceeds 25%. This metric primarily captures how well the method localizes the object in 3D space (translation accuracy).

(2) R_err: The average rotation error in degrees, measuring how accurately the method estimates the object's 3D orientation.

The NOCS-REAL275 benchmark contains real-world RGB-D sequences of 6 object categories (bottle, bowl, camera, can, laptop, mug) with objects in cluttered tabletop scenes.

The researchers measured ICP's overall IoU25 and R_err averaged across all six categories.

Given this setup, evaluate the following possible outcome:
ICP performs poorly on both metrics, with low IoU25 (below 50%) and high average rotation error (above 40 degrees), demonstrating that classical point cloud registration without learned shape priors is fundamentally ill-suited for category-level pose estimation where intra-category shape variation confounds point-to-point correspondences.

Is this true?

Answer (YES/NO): YES